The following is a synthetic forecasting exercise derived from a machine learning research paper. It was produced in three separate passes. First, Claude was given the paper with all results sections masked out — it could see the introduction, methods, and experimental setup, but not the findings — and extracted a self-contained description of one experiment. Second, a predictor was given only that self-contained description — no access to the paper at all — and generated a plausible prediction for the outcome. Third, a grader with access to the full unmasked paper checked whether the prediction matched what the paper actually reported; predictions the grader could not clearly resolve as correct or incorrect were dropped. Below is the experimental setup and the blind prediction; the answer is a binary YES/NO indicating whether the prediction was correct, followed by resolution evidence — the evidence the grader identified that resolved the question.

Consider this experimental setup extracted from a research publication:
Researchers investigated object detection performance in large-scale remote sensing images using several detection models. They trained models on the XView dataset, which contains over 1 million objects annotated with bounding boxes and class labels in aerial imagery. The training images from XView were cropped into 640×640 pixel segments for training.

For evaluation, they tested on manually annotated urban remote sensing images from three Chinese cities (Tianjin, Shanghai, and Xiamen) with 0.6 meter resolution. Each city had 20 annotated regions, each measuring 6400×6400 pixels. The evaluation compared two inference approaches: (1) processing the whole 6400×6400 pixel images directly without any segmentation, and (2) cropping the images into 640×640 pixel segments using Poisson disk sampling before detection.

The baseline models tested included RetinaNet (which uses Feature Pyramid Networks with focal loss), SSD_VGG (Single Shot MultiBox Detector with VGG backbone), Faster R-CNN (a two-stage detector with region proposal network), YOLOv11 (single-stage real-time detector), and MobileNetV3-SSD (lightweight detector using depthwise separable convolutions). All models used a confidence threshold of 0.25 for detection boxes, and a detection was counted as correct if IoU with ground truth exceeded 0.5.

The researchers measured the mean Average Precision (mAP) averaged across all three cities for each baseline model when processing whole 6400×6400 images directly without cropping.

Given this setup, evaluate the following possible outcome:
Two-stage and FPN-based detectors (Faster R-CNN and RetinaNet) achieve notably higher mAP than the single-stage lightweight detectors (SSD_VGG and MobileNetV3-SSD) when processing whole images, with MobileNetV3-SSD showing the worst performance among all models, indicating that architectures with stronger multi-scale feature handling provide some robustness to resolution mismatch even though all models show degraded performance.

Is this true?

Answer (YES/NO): NO